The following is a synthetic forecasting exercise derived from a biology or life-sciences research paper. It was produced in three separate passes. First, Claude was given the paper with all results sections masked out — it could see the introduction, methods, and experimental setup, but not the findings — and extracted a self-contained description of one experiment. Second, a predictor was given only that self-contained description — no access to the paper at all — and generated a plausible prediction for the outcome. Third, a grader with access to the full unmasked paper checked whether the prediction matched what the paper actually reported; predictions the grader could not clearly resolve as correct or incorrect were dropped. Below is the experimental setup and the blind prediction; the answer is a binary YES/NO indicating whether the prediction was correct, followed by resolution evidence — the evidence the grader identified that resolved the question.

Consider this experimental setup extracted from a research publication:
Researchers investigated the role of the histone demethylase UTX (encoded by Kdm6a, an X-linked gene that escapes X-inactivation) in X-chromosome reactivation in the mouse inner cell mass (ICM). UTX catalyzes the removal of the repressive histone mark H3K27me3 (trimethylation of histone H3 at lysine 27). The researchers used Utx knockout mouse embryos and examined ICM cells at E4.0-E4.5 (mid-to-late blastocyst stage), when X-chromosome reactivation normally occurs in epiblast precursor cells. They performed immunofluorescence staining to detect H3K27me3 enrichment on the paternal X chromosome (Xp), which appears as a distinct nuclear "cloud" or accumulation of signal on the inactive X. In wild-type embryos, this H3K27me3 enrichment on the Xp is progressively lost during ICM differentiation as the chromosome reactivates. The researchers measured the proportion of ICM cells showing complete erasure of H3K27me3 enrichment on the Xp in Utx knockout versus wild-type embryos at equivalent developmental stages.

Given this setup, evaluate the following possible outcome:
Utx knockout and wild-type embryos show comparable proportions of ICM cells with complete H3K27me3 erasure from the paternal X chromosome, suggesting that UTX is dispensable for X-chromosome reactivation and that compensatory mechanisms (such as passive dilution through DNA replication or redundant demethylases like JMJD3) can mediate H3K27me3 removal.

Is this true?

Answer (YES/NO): NO